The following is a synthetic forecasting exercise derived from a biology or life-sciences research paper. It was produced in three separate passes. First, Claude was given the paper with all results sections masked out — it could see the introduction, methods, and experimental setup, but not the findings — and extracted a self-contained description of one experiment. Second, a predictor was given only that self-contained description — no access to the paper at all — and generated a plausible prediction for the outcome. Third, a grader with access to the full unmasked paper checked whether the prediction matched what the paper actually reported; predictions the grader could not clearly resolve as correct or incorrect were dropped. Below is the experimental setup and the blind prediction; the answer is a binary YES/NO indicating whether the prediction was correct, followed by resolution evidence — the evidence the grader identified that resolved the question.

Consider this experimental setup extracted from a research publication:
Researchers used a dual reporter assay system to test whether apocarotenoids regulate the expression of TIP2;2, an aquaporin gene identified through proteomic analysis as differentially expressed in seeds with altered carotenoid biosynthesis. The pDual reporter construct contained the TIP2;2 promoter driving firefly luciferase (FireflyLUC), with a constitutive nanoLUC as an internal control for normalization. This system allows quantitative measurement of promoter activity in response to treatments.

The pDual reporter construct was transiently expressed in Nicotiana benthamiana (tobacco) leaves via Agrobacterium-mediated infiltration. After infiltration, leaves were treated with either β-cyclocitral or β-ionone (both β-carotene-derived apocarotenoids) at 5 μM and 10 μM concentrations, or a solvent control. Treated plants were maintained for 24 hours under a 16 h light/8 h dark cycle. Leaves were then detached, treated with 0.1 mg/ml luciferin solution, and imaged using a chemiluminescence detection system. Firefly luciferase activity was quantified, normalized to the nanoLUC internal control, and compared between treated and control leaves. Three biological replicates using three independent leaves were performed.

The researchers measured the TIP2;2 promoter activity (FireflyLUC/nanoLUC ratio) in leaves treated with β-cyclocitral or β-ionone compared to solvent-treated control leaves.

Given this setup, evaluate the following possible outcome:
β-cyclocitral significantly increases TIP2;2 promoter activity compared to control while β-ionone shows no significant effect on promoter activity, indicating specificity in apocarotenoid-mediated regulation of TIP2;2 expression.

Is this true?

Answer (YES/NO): NO